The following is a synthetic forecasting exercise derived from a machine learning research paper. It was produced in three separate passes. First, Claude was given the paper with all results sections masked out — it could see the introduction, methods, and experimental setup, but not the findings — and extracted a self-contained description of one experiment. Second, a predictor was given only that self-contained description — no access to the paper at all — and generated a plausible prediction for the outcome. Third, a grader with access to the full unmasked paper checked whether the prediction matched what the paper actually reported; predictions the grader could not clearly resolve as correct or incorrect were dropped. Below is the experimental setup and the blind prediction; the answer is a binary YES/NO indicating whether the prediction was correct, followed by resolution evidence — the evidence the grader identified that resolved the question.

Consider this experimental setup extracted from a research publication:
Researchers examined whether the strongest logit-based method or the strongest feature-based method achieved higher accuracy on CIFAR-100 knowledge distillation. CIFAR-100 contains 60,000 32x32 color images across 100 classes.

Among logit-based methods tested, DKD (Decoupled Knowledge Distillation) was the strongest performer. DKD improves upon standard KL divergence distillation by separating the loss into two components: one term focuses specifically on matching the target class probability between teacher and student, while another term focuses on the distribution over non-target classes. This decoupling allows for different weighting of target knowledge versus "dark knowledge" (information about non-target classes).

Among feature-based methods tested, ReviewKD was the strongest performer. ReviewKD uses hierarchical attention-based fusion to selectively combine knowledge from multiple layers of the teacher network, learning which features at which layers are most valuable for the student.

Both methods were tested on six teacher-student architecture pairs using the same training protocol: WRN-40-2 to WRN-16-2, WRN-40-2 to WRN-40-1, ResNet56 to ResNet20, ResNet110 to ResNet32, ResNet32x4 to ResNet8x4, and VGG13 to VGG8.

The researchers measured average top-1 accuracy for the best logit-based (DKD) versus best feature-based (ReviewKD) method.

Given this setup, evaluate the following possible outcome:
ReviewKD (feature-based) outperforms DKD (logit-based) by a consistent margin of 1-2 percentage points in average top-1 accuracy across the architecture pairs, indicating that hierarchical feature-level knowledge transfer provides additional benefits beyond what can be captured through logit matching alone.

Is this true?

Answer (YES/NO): NO